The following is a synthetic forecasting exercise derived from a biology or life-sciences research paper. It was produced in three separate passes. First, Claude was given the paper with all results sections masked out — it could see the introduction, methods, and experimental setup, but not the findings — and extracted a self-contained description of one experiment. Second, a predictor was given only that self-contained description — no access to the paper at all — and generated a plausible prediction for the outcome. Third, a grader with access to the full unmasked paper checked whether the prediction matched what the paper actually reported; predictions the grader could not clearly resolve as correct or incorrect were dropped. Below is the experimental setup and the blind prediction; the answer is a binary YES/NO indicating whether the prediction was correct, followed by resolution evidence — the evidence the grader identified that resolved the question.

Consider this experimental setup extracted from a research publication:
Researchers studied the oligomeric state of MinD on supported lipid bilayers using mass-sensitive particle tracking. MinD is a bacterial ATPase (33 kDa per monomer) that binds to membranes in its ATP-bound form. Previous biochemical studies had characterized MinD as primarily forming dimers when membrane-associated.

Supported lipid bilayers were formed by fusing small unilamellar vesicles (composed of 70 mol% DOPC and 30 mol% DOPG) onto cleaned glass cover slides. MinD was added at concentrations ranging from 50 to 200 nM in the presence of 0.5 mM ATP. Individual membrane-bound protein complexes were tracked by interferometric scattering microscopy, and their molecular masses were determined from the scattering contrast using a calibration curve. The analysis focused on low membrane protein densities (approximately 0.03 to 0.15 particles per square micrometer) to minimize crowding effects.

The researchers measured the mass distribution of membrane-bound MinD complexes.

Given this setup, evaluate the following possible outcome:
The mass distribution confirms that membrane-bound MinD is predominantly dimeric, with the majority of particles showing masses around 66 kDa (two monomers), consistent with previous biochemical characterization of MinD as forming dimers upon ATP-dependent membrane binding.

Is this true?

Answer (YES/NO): NO